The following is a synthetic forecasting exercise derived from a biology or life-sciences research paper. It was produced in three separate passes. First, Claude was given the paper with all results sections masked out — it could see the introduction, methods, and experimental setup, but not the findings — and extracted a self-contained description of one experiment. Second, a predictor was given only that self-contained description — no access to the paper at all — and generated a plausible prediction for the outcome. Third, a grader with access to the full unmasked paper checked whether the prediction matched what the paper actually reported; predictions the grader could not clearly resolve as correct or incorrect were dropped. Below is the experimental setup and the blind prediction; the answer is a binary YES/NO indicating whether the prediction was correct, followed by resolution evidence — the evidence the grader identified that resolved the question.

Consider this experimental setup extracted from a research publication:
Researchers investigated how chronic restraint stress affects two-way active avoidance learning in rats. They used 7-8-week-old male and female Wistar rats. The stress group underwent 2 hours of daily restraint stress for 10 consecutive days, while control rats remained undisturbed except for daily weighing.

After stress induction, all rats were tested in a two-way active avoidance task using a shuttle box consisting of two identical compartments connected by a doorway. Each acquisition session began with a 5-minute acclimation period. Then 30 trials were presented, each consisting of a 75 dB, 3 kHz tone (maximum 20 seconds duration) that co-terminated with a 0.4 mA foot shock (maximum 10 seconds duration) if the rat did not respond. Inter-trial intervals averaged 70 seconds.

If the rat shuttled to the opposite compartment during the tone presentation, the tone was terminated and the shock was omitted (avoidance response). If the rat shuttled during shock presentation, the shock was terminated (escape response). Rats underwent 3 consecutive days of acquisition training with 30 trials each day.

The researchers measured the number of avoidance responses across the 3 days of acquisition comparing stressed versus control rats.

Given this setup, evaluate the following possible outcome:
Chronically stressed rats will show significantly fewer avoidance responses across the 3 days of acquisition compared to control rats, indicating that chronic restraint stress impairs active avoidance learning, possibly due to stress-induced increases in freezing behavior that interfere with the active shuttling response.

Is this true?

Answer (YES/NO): NO